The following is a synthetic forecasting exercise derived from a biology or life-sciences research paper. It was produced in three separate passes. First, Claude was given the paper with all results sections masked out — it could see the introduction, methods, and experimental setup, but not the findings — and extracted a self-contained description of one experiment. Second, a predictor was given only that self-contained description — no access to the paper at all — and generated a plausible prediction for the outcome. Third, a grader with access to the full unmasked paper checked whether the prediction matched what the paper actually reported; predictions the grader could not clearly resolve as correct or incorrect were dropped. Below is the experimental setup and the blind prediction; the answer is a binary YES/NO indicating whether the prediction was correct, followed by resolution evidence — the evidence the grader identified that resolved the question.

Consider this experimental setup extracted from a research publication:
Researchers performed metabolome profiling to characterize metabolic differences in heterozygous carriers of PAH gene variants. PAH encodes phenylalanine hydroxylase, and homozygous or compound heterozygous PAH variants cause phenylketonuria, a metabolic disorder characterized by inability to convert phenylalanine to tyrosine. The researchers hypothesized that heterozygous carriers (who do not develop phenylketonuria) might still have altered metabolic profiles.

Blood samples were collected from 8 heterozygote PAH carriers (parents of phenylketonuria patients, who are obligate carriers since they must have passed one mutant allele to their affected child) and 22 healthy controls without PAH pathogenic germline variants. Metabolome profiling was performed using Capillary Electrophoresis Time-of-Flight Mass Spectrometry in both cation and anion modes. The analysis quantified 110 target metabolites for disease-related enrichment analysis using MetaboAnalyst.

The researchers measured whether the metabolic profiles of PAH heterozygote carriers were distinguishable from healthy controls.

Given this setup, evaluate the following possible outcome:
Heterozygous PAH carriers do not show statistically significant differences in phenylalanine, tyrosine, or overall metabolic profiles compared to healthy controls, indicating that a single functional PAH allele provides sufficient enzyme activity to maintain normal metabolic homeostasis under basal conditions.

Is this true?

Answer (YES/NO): NO